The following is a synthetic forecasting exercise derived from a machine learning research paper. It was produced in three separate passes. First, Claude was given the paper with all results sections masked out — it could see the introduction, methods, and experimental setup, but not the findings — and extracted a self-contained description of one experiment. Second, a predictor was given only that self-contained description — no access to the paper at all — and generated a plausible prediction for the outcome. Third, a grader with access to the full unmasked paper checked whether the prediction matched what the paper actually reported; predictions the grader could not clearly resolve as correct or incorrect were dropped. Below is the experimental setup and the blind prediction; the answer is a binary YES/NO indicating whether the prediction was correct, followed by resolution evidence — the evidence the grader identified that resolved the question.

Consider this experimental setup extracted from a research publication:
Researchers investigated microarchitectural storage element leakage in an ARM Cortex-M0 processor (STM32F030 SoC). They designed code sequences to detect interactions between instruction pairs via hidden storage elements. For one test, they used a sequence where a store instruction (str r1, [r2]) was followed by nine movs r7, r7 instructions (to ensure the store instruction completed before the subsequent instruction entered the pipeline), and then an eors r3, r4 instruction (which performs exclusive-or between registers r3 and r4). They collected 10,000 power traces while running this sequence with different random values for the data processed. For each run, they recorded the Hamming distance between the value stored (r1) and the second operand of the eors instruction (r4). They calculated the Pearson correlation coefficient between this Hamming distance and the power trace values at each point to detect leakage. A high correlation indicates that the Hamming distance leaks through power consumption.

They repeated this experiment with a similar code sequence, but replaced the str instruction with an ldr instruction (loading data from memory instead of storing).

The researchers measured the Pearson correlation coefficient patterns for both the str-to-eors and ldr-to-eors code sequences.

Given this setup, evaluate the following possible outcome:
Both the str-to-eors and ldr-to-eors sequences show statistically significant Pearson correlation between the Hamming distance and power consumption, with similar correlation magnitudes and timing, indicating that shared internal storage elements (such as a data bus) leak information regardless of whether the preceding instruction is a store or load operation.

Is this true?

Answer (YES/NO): NO